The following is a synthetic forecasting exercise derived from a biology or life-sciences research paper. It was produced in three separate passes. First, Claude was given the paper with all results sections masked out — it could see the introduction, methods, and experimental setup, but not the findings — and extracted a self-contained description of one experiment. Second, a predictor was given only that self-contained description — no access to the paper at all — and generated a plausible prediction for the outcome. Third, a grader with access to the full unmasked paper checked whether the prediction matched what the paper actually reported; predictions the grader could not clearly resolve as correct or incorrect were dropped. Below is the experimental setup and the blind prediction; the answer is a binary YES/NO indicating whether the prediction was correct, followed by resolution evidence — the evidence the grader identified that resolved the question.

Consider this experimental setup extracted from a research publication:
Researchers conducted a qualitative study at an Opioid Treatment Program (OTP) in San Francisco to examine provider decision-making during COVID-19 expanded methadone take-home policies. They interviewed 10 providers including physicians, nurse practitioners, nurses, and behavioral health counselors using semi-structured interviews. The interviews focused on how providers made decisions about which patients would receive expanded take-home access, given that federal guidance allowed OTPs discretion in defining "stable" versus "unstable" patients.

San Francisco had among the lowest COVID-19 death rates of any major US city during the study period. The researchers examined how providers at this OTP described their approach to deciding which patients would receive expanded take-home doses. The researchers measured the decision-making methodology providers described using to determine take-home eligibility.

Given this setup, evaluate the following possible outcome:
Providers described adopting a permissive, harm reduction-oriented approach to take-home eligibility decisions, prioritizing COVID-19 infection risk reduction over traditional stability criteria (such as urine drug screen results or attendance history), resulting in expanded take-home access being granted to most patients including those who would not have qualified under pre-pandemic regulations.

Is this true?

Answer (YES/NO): NO